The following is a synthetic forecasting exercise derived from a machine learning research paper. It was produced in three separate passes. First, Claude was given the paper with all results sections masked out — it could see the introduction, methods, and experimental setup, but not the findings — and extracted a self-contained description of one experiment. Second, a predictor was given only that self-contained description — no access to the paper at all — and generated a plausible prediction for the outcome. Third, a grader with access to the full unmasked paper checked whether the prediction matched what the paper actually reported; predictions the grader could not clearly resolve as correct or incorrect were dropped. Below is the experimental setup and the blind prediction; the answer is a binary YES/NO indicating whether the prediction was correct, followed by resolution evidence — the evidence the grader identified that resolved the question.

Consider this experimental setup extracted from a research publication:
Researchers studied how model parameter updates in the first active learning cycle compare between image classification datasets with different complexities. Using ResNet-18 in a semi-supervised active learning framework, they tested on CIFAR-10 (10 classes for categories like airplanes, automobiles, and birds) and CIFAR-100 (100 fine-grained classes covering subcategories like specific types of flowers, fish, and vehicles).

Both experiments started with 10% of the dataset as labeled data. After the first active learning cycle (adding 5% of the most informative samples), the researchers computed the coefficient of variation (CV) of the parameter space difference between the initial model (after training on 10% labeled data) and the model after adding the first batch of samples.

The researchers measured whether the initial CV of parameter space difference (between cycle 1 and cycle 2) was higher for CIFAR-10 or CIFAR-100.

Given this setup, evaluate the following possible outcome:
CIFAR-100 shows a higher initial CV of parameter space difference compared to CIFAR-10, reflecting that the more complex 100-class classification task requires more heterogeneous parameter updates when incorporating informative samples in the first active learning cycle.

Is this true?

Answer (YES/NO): NO